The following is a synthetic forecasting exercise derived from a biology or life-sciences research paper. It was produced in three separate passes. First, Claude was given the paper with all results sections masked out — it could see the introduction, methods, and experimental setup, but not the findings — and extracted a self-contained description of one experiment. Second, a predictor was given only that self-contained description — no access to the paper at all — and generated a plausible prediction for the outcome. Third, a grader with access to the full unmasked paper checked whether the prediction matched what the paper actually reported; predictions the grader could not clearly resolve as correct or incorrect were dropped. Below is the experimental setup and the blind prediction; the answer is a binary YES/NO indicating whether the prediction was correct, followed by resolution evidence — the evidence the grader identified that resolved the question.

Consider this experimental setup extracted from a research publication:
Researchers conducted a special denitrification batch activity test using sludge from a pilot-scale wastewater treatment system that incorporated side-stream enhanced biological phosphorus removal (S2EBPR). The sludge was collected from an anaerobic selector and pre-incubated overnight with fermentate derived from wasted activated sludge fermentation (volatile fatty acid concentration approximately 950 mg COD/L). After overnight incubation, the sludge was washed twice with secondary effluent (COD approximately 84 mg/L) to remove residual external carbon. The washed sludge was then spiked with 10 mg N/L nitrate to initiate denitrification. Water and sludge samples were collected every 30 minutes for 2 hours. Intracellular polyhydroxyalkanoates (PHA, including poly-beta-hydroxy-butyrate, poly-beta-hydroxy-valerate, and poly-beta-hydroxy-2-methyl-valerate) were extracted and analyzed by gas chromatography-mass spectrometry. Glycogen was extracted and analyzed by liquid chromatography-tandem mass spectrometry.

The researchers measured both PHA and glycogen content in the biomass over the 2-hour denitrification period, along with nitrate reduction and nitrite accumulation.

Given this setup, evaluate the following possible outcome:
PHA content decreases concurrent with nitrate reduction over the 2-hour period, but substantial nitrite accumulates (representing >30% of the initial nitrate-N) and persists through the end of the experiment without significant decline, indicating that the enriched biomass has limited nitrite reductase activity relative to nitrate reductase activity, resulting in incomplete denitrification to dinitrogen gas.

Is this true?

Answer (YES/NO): NO